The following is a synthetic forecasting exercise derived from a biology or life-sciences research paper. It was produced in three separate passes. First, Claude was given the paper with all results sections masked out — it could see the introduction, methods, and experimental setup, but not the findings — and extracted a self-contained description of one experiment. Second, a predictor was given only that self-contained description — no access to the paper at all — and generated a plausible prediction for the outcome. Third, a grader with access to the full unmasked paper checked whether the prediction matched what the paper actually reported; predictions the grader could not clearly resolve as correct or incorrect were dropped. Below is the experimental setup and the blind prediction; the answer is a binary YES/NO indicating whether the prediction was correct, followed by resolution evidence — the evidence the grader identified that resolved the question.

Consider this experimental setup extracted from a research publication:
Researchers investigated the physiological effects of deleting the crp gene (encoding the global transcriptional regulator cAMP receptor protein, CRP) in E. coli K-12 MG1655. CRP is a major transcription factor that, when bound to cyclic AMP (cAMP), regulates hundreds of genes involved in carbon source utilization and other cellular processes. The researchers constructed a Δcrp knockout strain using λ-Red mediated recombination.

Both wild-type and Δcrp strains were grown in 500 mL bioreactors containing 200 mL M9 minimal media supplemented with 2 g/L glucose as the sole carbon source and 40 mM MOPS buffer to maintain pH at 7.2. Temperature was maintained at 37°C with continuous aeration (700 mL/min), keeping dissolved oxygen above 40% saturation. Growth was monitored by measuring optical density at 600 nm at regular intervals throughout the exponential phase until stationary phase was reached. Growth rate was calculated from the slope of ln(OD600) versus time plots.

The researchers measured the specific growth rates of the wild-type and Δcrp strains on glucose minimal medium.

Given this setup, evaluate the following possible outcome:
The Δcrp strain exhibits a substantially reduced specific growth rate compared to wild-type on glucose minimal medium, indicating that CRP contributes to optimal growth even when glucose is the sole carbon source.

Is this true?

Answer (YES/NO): YES